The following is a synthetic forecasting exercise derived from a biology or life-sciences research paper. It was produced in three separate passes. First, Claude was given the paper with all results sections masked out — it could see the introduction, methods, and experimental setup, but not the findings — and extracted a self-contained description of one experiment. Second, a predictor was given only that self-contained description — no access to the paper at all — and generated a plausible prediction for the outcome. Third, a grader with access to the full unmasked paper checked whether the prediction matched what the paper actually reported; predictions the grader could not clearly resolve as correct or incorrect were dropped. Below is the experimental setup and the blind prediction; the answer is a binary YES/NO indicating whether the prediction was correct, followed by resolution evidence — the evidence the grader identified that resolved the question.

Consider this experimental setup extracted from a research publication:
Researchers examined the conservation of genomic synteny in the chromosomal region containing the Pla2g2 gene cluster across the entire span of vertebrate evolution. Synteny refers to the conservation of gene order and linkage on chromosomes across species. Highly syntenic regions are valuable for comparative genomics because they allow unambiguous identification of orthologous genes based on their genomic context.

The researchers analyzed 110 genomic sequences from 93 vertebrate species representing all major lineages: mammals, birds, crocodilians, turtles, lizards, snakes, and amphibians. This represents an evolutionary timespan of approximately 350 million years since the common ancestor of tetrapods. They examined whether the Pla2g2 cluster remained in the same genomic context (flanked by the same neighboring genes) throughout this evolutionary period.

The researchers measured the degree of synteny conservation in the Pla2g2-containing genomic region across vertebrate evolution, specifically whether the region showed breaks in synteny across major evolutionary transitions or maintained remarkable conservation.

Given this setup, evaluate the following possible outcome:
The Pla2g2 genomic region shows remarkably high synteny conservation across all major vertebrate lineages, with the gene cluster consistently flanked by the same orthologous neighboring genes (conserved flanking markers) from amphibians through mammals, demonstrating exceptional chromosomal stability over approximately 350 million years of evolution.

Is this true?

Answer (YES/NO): YES